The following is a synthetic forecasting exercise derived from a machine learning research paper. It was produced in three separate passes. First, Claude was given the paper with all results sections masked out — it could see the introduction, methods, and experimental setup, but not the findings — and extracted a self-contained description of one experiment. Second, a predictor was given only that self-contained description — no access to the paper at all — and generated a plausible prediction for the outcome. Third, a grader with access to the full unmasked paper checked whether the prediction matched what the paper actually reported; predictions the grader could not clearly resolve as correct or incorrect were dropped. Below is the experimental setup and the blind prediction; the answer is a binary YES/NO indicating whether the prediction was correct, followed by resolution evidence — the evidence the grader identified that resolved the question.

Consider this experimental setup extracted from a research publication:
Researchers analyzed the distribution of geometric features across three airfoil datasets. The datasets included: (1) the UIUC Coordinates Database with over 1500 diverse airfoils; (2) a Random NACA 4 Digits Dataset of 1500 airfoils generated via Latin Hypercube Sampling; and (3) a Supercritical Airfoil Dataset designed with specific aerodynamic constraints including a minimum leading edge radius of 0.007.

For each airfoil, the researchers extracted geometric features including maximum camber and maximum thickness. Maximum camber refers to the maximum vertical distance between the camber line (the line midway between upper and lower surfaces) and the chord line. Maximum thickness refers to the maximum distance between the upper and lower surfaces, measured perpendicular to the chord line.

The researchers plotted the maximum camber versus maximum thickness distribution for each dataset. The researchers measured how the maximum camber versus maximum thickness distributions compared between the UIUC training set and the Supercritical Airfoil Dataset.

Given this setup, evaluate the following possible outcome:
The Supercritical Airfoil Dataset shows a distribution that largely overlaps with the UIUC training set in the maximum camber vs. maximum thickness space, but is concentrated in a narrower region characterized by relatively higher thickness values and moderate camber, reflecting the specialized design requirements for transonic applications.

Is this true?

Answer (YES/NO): NO